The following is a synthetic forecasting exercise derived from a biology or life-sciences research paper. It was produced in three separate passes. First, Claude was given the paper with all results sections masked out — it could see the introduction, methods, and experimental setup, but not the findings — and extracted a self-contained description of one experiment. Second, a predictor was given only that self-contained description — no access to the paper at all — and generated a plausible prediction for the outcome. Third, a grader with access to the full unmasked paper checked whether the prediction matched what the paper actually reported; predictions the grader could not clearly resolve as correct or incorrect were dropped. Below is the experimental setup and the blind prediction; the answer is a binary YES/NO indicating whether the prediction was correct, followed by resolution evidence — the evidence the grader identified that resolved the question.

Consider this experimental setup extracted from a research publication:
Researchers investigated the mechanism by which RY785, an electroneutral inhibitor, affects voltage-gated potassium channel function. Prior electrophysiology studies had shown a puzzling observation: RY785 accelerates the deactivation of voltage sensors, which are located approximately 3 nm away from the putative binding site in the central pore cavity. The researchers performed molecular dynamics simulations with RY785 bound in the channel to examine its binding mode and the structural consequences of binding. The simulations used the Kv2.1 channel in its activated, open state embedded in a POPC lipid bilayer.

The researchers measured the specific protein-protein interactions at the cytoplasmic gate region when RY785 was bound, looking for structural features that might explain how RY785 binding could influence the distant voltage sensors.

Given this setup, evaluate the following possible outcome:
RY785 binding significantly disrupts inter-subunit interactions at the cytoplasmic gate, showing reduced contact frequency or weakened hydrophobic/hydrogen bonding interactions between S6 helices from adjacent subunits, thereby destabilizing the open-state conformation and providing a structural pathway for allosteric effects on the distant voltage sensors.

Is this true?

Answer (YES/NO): NO